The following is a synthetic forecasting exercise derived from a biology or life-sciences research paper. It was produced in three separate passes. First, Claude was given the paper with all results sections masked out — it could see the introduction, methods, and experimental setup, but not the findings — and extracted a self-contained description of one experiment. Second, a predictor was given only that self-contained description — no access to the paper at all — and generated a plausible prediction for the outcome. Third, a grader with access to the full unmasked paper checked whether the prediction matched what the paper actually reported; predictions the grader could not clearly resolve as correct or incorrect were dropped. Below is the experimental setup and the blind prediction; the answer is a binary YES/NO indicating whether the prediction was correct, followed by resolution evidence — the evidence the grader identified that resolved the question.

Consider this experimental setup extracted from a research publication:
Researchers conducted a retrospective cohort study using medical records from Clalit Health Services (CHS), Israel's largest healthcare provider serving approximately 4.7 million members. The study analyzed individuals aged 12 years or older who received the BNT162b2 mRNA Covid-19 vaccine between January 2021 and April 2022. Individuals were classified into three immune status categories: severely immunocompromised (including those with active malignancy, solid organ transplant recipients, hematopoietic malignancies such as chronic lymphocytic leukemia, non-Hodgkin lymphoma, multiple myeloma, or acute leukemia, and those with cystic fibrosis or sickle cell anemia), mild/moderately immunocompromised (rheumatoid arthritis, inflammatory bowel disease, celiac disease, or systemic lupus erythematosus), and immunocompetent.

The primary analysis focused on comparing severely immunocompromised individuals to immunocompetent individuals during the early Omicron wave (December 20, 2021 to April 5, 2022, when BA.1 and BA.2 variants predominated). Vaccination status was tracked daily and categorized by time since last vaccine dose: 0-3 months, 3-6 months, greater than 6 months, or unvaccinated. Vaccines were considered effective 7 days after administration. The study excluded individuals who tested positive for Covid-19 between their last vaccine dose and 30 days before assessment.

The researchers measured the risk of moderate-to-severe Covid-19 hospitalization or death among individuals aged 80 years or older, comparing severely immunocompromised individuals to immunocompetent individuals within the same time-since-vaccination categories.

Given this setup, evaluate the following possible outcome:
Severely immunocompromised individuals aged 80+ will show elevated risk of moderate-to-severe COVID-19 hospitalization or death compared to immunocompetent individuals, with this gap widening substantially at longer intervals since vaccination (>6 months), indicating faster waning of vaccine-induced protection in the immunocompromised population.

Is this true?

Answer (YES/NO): NO